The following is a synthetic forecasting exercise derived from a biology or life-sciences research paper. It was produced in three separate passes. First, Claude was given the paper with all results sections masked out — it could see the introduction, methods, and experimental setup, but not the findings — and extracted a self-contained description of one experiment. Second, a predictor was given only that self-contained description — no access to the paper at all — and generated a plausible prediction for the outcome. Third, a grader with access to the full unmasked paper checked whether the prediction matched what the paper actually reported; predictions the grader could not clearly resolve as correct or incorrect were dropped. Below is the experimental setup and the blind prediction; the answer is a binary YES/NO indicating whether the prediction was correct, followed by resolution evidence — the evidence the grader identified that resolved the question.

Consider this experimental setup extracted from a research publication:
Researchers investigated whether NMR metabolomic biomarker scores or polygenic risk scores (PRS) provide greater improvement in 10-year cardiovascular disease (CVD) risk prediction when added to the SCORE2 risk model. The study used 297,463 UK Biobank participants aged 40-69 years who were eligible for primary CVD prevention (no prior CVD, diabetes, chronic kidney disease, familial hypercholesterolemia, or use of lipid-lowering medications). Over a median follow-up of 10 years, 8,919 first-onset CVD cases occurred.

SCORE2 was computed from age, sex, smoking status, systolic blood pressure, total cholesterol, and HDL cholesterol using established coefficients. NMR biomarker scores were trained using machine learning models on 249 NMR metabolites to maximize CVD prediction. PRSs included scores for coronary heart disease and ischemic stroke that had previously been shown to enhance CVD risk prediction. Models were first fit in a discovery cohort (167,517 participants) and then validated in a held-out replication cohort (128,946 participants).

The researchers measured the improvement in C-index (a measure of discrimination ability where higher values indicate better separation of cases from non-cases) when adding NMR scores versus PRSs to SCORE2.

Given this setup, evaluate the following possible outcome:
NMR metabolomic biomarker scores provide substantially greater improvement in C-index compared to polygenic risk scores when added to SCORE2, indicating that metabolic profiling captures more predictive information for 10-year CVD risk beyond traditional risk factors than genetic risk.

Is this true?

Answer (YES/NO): NO